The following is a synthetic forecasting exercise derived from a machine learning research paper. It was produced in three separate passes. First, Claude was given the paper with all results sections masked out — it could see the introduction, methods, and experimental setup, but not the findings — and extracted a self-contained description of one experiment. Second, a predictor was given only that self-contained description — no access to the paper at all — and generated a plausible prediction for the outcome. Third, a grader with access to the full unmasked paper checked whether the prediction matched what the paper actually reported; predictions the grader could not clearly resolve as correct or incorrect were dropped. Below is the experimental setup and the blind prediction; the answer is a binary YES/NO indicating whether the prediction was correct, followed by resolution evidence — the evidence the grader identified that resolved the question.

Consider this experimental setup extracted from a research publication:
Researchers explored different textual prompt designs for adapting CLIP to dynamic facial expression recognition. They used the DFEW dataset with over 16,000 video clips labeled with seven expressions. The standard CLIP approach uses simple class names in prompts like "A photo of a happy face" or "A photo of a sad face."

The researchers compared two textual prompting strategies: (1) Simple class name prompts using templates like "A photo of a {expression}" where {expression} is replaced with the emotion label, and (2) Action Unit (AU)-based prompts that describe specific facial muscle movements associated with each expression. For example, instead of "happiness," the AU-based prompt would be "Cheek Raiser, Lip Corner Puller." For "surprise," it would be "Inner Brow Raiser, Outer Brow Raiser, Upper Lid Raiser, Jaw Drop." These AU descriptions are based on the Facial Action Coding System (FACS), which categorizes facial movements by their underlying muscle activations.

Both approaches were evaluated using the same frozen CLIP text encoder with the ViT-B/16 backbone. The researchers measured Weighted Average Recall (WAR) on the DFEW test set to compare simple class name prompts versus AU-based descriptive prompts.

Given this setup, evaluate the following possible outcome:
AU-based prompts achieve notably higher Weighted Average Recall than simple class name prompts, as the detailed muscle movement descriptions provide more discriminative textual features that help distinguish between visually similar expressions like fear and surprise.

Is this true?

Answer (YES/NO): NO